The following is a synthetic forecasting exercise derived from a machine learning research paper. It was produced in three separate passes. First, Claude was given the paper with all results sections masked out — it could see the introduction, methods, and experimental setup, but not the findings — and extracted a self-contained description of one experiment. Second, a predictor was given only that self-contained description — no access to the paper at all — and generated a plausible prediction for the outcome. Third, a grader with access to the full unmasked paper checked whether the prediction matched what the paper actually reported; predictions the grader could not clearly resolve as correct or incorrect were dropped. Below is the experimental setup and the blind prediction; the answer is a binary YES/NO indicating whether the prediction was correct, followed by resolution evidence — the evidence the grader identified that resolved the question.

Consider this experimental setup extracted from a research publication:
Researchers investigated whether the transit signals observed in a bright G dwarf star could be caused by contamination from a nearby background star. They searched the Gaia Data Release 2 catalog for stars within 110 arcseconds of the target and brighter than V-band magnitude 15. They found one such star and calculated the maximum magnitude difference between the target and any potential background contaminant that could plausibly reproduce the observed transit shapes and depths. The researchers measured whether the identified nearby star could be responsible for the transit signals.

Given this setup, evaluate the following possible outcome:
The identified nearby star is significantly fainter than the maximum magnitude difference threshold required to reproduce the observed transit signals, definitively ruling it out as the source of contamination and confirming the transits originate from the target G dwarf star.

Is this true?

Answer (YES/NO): YES